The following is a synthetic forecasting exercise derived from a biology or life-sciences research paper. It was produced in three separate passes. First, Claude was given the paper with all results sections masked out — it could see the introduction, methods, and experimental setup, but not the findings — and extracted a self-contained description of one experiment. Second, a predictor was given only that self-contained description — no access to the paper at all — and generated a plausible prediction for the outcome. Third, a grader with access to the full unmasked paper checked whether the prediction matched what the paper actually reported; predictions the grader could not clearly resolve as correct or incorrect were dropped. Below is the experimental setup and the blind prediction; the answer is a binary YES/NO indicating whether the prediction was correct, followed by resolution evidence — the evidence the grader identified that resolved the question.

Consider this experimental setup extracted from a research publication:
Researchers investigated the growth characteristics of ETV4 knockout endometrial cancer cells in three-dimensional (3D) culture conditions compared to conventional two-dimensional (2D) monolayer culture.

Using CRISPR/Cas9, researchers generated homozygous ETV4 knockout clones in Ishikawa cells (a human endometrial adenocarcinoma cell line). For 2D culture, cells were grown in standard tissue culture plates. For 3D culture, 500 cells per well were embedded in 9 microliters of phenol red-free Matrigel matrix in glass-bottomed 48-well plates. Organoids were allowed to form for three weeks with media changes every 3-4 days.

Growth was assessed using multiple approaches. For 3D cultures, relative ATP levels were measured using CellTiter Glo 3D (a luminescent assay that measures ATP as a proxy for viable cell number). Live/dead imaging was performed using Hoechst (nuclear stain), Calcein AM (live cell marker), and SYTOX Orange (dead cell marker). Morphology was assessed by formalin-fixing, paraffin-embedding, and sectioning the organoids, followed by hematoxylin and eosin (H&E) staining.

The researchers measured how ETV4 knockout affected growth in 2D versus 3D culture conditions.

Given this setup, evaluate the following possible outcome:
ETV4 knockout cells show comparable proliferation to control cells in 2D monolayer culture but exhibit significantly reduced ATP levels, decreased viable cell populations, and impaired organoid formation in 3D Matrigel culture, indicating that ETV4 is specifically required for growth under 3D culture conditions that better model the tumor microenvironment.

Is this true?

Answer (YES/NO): NO